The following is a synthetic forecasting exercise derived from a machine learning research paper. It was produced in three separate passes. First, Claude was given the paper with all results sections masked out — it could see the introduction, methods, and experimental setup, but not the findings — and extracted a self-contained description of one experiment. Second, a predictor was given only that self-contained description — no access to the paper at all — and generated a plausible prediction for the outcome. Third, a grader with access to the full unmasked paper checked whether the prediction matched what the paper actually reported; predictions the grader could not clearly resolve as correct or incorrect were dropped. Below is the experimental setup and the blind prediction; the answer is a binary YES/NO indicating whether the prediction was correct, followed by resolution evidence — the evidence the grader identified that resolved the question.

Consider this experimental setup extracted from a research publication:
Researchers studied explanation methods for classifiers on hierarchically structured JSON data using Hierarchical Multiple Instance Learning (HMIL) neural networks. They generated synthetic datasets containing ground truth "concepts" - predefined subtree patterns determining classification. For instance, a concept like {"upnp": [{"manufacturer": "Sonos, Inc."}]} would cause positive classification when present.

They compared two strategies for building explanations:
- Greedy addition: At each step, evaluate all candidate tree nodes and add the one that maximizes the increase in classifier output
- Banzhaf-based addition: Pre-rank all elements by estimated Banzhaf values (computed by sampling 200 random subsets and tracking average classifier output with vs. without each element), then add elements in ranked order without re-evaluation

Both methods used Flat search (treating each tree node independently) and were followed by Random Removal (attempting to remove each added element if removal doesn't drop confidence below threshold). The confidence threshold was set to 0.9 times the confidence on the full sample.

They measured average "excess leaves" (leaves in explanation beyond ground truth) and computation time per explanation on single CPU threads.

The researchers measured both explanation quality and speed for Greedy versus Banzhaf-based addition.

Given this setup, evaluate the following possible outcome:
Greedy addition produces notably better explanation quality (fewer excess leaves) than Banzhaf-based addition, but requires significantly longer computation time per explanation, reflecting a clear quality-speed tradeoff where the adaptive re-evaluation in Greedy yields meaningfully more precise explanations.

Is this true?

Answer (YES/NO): NO